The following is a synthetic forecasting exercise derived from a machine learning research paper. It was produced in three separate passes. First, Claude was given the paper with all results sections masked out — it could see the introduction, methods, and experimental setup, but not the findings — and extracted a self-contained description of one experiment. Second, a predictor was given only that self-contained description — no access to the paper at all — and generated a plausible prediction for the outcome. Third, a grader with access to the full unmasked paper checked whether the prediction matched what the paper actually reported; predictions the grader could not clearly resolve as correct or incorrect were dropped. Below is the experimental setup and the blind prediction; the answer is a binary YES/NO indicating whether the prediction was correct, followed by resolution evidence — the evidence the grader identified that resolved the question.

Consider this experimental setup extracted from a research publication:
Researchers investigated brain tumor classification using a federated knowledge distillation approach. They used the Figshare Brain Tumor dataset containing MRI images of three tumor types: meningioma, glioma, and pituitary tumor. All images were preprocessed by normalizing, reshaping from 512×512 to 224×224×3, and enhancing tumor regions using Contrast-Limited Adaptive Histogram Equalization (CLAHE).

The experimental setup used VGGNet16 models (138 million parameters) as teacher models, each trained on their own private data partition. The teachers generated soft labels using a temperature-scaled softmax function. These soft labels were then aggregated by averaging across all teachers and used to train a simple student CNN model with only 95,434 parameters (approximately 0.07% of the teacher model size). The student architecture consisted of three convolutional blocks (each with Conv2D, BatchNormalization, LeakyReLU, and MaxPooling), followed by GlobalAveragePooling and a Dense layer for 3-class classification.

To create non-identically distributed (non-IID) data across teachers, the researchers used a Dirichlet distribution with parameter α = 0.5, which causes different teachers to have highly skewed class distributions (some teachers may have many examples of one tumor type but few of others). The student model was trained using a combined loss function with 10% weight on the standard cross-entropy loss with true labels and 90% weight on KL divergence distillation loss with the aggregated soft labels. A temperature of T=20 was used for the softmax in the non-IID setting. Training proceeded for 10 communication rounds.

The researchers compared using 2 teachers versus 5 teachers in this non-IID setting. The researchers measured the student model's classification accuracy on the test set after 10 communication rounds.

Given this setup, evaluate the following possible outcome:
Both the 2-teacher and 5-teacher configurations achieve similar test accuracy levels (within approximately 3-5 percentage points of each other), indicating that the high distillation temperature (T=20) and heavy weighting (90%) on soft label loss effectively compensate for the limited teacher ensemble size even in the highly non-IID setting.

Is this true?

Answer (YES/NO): YES